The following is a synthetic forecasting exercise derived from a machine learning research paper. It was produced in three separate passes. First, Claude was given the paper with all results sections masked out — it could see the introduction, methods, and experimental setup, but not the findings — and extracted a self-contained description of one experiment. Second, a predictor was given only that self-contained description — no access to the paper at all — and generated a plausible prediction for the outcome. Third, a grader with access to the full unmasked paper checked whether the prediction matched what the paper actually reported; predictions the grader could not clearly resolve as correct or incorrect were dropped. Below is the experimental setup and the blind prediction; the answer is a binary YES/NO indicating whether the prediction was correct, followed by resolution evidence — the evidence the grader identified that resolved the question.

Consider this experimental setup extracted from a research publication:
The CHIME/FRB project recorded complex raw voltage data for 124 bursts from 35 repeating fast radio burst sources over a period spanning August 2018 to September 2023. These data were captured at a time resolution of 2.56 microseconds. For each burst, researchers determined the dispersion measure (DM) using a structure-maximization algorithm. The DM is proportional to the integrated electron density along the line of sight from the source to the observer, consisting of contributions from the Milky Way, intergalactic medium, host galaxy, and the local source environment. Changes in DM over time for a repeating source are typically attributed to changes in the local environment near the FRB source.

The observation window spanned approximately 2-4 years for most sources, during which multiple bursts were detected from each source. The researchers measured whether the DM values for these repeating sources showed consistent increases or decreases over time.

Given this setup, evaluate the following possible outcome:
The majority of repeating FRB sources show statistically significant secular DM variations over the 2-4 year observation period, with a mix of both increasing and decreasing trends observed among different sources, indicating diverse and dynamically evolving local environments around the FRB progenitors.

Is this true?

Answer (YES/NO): NO